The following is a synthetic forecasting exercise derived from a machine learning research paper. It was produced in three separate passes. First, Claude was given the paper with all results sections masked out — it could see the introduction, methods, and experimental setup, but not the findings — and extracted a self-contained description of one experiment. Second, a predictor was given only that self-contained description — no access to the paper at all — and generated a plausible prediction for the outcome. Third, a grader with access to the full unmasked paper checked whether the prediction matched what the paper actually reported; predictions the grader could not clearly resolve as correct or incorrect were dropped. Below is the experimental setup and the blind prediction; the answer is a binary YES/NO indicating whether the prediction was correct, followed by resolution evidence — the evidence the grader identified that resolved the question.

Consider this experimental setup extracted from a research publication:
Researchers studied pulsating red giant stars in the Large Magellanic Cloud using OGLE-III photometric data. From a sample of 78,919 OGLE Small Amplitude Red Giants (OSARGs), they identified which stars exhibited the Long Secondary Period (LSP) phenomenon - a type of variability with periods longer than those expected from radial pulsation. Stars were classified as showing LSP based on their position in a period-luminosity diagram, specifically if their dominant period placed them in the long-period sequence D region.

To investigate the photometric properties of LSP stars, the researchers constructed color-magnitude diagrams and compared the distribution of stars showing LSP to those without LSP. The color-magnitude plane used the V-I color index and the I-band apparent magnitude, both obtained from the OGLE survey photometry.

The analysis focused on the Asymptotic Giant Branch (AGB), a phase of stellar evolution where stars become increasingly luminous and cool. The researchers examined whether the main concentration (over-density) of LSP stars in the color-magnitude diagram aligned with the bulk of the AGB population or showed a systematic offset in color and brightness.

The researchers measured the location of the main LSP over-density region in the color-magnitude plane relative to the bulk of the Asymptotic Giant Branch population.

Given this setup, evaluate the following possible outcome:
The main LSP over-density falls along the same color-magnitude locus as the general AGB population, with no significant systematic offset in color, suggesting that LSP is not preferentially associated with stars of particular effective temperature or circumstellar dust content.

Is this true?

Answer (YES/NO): NO